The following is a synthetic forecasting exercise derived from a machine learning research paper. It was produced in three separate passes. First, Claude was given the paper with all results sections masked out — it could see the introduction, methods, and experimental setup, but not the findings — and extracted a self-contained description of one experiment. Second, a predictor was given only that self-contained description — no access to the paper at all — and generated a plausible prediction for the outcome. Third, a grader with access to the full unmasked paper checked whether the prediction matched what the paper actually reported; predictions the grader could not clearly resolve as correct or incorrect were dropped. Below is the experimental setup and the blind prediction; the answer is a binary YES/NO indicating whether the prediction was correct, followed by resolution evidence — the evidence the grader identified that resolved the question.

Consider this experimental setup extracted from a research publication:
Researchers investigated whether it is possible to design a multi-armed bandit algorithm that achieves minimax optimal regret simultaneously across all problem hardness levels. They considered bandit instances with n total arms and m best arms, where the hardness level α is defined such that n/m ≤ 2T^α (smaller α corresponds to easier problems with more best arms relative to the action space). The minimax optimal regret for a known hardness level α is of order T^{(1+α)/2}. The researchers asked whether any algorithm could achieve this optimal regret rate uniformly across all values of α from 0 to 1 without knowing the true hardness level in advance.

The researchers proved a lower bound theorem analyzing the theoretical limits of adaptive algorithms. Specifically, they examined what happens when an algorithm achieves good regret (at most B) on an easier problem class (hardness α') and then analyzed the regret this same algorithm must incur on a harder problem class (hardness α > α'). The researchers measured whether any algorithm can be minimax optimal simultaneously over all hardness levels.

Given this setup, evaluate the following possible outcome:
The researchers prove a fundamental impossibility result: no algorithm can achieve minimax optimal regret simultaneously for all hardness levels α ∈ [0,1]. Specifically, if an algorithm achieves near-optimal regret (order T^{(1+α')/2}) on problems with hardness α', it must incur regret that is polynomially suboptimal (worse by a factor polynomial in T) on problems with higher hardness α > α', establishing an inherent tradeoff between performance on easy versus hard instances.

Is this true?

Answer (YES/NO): YES